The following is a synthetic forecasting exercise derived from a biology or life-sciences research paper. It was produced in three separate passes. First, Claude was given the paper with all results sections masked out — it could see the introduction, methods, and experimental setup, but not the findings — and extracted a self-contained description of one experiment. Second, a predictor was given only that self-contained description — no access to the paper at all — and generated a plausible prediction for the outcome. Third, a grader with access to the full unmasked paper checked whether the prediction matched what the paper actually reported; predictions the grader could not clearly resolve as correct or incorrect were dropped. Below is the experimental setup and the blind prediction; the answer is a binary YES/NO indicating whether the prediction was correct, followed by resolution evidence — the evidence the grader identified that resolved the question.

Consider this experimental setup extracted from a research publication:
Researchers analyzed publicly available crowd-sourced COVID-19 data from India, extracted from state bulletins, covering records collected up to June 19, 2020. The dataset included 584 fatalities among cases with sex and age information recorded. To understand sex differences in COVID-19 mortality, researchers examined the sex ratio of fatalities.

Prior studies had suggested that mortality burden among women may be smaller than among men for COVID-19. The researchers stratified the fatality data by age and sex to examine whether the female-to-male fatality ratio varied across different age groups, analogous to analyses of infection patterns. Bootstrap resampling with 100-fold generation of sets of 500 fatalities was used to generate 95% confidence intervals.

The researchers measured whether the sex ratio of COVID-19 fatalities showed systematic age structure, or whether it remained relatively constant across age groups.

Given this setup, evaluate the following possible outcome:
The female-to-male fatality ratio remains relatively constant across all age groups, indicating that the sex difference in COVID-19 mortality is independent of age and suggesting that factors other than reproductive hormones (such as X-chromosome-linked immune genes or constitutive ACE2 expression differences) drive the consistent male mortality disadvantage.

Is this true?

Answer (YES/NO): YES